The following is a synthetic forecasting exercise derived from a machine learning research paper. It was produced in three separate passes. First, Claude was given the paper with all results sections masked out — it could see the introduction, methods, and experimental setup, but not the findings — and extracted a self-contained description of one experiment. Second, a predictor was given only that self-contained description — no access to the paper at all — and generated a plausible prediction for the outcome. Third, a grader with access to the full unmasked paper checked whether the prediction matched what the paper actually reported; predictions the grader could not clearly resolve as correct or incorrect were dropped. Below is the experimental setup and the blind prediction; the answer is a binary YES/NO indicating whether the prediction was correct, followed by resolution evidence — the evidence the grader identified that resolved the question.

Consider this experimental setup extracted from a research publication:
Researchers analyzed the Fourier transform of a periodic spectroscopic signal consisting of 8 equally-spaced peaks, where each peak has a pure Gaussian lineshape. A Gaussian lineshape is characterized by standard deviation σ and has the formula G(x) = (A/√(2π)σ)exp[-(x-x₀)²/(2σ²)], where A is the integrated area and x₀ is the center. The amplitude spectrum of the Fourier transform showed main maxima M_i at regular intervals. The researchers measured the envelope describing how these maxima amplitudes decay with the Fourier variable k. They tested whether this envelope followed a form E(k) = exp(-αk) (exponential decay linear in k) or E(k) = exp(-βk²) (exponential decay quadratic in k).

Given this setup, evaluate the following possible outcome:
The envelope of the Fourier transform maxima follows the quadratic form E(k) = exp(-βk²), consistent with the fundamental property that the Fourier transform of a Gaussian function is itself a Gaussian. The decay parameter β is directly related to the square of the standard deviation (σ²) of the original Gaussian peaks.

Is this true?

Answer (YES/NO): YES